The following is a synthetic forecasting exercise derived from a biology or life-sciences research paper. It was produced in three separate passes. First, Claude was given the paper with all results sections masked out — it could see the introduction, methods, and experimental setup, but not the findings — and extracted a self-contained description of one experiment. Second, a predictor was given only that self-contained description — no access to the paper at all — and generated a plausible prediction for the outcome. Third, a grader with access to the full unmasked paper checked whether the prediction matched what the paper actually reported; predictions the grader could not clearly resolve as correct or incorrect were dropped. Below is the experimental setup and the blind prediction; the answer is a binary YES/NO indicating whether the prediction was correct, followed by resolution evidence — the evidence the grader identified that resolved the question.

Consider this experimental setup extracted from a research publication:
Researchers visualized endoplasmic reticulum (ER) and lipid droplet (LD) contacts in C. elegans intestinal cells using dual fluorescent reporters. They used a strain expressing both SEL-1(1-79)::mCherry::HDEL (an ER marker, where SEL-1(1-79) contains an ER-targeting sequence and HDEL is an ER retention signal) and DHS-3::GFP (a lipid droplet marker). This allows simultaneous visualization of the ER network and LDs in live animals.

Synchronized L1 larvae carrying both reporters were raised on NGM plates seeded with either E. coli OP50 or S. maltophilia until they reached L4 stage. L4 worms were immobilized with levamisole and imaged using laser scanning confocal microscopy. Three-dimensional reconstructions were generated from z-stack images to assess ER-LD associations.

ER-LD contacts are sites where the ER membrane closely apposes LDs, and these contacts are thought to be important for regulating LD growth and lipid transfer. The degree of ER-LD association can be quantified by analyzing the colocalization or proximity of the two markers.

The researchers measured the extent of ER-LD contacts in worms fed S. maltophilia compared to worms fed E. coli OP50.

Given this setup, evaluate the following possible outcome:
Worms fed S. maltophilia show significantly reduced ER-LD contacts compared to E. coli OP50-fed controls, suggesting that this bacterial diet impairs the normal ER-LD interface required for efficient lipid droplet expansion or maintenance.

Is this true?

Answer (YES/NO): NO